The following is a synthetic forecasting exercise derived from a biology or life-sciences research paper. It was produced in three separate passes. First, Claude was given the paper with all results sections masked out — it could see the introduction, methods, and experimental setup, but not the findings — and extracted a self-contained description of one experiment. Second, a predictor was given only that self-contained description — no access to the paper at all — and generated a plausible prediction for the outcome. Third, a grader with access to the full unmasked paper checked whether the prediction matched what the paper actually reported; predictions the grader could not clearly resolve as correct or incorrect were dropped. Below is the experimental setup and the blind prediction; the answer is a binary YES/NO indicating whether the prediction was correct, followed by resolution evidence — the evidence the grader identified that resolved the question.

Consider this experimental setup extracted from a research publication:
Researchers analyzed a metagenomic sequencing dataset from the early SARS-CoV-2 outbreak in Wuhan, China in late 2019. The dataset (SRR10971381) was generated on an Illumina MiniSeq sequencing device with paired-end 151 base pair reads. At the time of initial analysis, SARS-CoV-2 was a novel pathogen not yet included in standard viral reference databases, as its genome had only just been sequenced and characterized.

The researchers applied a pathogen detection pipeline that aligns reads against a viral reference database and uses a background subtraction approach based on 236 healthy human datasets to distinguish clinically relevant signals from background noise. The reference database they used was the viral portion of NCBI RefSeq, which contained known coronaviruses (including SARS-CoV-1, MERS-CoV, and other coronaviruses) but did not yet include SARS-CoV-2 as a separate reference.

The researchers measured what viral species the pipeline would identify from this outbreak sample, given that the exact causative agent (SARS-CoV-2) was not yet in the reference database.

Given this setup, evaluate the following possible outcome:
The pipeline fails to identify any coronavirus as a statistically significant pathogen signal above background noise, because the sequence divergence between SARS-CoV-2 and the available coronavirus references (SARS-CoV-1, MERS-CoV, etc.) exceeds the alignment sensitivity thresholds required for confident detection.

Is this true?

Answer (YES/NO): NO